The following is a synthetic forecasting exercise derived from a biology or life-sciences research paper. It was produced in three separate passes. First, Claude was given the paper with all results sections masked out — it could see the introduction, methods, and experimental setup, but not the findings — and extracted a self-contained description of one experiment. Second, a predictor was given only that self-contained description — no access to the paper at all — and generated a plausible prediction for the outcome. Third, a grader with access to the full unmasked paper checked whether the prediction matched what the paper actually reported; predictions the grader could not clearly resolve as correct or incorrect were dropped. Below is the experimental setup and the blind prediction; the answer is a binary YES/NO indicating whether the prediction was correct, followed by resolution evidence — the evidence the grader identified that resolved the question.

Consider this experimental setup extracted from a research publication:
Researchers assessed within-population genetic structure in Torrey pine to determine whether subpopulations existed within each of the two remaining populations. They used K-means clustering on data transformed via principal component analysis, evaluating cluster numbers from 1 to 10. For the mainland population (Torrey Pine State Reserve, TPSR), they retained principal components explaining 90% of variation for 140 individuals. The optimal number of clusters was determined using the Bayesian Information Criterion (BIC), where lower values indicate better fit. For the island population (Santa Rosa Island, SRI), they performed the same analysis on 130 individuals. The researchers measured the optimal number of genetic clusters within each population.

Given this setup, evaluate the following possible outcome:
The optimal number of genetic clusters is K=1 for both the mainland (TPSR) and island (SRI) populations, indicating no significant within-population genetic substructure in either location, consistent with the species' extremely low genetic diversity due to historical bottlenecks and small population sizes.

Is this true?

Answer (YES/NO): YES